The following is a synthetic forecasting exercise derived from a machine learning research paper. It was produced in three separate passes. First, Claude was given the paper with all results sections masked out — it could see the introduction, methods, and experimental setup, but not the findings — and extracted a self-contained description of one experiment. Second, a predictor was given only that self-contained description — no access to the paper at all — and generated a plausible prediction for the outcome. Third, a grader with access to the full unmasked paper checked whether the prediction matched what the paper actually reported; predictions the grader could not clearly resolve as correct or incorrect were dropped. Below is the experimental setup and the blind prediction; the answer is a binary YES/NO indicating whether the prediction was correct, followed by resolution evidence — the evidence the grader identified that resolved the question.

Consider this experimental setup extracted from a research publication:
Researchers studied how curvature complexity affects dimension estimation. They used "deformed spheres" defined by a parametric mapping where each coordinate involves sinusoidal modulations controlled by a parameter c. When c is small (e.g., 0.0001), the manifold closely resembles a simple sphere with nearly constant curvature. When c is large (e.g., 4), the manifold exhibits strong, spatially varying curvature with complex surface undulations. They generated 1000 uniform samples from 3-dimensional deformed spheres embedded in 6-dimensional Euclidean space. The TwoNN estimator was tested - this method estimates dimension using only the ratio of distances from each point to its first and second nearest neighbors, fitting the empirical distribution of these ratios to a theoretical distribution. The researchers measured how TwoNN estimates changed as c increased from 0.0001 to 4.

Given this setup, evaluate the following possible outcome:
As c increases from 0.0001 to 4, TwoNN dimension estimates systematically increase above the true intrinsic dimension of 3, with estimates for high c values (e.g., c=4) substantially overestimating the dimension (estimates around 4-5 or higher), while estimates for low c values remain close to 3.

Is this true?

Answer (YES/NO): NO